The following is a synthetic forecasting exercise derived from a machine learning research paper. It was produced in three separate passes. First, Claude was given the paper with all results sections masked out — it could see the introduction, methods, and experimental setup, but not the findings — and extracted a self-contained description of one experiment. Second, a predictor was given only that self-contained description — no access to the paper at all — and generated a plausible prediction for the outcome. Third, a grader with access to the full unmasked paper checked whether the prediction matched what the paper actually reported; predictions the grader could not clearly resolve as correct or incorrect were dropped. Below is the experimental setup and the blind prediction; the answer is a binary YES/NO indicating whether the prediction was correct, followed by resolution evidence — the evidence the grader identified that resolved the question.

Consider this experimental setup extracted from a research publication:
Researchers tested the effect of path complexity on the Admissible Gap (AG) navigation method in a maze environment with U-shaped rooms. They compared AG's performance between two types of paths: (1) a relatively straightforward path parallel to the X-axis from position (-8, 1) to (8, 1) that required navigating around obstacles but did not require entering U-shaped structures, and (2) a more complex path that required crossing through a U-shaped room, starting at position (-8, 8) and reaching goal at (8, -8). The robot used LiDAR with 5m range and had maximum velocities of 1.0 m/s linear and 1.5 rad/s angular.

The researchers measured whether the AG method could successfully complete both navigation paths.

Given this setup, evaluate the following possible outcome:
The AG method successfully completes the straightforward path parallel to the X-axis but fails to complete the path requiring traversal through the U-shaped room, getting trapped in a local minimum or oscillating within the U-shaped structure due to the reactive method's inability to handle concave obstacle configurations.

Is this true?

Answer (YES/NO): YES